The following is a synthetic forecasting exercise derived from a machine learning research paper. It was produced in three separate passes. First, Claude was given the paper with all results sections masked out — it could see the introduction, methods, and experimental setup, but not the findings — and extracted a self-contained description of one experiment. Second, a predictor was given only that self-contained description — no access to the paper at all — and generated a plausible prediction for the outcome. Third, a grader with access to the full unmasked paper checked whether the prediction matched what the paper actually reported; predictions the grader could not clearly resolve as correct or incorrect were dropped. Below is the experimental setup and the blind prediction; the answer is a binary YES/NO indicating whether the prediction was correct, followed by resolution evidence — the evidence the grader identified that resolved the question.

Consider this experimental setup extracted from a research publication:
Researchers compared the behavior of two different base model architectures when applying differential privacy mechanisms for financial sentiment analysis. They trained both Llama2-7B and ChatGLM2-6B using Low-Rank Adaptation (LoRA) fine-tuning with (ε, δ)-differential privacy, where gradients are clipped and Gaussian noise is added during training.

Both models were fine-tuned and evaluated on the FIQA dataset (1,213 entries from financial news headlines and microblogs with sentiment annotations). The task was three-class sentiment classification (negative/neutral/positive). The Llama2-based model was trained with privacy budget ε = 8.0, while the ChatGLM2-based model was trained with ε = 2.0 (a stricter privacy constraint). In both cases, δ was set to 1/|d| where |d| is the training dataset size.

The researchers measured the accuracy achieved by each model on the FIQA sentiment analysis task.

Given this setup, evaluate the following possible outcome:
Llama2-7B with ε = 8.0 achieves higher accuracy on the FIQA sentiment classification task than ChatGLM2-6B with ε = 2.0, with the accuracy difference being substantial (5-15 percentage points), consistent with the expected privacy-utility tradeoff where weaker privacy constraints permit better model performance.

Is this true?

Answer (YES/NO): NO